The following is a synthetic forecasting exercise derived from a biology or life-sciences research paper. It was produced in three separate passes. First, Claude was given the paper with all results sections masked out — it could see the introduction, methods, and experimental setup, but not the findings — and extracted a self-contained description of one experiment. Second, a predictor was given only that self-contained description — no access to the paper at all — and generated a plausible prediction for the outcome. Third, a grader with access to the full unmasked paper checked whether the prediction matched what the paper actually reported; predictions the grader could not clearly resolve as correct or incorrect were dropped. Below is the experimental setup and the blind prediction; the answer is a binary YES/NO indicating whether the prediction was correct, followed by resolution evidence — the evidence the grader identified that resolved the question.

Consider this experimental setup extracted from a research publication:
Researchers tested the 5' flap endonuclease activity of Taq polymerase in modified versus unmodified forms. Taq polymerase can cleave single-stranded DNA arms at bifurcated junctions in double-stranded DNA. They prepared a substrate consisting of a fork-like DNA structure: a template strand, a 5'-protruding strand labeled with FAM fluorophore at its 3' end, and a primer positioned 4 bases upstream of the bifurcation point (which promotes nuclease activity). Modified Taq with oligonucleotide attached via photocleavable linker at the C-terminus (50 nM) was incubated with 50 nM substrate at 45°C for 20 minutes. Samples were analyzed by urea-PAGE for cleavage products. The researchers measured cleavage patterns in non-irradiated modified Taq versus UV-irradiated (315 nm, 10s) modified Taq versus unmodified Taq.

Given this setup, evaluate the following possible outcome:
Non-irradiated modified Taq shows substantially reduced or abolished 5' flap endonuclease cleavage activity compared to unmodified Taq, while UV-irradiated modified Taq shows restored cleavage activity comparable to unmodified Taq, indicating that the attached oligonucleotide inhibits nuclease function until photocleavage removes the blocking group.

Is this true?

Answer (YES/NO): YES